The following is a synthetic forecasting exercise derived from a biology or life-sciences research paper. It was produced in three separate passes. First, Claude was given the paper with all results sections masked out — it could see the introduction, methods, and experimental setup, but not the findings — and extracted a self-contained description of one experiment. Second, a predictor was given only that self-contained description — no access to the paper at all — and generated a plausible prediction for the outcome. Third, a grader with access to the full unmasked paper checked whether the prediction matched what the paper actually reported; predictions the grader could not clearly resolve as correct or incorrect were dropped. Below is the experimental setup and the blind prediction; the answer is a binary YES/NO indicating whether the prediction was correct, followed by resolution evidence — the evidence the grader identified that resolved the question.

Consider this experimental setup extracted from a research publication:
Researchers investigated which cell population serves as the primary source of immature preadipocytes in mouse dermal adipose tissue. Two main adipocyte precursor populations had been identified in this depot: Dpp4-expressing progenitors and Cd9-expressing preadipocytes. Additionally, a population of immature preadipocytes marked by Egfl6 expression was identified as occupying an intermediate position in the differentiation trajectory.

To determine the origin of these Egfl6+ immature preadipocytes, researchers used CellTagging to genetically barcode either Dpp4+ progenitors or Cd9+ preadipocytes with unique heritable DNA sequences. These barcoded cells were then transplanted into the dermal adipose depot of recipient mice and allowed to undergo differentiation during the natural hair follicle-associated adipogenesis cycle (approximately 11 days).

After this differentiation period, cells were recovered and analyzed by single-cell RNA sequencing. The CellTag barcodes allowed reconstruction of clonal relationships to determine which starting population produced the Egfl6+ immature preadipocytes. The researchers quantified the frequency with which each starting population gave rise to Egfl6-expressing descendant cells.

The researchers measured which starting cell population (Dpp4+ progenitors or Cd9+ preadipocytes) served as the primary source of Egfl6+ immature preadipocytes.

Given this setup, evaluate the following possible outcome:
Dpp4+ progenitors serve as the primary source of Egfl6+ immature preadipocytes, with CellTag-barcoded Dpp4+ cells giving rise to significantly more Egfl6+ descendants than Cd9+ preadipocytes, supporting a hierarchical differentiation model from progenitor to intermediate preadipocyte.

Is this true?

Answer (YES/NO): YES